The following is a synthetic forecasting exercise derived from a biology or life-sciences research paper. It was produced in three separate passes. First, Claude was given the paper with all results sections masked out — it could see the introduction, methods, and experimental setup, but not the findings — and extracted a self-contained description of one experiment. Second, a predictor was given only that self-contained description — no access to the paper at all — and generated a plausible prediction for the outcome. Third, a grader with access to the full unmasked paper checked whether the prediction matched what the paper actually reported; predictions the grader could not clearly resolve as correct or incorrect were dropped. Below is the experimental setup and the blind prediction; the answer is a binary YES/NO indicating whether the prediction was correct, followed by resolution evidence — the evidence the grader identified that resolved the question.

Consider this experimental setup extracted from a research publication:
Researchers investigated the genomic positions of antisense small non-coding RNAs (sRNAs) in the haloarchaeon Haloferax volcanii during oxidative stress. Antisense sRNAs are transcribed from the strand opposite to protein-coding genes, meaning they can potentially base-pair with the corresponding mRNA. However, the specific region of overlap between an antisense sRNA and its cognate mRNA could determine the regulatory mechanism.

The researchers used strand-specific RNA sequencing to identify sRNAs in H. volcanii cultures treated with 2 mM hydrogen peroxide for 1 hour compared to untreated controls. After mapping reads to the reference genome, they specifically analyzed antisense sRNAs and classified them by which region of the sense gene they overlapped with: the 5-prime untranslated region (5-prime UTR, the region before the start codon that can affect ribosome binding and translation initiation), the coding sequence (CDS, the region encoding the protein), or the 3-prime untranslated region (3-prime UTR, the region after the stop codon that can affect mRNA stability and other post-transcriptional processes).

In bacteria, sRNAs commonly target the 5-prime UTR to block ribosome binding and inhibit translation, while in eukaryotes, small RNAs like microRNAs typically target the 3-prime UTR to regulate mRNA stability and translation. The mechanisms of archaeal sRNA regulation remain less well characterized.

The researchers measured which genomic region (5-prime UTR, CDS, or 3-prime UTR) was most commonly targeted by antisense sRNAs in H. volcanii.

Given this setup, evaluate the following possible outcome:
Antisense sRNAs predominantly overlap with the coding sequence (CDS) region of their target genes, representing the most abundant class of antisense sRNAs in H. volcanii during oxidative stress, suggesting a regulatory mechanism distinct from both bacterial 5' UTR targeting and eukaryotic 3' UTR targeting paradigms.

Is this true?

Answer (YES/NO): YES